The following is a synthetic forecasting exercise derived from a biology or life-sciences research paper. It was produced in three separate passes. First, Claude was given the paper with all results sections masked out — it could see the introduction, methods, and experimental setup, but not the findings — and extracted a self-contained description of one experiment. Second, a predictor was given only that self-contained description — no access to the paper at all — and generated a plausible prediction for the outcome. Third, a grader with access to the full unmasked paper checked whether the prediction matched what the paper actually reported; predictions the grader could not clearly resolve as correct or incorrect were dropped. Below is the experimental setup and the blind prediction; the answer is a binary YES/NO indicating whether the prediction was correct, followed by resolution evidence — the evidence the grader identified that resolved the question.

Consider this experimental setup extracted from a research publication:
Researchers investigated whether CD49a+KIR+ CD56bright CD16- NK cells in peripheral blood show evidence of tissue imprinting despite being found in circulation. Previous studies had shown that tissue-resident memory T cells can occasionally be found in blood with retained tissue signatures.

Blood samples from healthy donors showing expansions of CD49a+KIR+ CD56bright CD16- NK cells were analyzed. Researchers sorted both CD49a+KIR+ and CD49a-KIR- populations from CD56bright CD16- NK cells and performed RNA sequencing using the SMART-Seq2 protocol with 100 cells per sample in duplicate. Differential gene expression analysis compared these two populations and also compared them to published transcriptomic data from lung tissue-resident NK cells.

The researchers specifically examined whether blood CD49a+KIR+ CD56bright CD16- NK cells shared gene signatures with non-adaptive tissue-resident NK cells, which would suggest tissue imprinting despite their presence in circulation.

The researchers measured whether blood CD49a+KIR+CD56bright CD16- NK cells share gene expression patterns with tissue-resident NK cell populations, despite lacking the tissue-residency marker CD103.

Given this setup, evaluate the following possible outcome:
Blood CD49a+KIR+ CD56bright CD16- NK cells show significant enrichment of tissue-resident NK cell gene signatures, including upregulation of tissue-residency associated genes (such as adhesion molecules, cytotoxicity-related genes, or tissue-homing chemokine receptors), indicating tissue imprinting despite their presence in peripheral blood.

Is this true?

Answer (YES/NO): YES